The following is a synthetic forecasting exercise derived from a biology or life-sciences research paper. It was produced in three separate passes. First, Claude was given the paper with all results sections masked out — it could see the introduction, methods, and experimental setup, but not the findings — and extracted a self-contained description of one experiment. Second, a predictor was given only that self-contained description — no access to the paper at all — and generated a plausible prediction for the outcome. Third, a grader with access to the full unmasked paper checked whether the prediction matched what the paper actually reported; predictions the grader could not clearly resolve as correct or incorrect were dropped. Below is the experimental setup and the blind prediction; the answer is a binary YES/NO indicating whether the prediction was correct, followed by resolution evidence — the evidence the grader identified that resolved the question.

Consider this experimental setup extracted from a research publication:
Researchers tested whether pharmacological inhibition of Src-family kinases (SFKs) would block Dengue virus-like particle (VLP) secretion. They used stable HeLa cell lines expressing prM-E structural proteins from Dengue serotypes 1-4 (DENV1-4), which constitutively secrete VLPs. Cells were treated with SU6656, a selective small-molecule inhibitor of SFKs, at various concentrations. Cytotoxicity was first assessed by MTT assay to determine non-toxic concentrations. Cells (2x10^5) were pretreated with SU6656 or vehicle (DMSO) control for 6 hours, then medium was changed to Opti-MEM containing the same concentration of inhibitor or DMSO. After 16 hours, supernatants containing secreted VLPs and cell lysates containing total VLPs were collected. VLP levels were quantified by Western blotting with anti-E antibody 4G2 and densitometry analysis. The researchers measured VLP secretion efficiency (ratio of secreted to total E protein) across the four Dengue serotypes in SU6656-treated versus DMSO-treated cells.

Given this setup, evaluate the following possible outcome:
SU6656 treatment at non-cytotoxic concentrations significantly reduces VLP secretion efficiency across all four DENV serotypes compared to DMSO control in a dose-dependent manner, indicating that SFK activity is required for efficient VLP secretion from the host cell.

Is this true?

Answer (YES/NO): YES